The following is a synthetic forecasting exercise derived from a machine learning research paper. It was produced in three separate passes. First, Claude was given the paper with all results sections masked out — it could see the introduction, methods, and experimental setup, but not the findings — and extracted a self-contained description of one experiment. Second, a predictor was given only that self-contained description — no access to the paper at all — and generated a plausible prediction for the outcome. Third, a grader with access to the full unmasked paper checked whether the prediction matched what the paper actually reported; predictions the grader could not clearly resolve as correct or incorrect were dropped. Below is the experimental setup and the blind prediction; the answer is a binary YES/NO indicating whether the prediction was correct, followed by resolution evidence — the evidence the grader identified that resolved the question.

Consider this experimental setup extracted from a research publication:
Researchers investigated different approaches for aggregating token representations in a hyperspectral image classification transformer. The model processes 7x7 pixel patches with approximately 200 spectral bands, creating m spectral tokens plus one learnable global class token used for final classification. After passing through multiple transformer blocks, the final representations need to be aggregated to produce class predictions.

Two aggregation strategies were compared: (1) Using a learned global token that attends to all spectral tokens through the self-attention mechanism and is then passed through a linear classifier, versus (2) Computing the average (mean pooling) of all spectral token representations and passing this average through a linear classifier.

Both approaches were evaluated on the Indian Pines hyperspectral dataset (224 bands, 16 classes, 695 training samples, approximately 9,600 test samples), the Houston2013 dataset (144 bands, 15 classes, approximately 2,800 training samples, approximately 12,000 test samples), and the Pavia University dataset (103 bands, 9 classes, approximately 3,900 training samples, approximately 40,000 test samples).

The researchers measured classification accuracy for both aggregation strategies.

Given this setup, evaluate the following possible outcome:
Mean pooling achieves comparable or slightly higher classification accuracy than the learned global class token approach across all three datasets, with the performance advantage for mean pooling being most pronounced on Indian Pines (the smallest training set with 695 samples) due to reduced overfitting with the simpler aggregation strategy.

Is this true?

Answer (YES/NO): NO